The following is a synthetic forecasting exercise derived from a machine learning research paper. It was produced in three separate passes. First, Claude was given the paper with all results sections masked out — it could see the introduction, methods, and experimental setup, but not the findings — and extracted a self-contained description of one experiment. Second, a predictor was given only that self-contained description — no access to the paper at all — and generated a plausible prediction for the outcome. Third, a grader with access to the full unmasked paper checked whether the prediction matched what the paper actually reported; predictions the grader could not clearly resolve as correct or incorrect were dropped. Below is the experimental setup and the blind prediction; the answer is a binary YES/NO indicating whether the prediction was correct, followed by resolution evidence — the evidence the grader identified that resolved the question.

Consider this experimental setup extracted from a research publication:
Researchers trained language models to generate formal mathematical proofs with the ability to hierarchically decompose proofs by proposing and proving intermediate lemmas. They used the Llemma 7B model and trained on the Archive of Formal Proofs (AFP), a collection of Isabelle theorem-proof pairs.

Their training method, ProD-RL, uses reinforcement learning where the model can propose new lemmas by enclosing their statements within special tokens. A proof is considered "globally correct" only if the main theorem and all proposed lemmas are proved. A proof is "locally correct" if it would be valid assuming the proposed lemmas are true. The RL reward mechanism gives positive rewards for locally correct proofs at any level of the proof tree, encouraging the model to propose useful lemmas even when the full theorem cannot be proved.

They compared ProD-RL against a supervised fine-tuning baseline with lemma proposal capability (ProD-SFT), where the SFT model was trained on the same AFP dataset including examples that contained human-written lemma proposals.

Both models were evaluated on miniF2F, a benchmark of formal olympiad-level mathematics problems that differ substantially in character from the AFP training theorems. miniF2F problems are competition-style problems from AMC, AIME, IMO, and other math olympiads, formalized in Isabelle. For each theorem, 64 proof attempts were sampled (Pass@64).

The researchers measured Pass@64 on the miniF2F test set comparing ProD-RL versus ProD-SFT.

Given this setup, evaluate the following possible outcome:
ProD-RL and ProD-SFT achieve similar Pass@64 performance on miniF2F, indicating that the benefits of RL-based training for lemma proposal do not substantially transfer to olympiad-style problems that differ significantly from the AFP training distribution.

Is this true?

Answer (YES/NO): YES